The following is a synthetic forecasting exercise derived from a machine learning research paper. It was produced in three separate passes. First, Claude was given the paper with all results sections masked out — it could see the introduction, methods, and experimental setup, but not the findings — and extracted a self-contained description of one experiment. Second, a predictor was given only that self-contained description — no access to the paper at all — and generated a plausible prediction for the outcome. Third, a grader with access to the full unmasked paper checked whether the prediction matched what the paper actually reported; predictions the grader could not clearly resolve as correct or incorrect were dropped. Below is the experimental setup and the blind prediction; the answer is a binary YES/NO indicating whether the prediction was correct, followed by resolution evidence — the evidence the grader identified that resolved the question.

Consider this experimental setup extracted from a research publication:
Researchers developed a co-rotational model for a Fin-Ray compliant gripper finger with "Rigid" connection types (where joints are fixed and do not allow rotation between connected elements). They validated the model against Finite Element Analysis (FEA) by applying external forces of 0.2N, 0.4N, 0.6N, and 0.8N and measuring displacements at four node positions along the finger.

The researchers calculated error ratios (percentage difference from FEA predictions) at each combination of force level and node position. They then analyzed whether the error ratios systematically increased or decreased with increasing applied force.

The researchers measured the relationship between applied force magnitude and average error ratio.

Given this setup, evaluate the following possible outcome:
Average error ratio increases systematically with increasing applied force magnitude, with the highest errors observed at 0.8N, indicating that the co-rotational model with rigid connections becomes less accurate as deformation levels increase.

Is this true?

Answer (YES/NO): NO